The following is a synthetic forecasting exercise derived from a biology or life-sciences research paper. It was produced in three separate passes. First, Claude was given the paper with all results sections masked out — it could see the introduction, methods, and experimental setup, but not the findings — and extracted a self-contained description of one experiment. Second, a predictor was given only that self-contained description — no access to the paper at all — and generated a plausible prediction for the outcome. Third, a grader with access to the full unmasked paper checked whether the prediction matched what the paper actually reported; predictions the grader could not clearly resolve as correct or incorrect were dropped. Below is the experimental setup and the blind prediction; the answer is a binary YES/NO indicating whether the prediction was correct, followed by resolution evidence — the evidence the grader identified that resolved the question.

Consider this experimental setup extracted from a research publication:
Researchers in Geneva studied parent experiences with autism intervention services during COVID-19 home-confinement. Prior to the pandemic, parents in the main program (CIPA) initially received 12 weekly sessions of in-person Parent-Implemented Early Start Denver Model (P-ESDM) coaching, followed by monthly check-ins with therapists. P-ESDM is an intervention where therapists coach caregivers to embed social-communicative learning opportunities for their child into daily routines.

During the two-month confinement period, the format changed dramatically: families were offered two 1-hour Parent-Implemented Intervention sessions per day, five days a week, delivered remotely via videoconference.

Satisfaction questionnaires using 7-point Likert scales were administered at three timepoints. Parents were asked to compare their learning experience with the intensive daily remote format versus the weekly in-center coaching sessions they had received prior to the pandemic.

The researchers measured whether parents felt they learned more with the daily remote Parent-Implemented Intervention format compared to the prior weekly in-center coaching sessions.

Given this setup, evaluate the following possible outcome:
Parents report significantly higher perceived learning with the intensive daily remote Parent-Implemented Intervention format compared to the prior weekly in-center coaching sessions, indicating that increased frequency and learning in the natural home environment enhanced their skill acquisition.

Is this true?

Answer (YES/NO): YES